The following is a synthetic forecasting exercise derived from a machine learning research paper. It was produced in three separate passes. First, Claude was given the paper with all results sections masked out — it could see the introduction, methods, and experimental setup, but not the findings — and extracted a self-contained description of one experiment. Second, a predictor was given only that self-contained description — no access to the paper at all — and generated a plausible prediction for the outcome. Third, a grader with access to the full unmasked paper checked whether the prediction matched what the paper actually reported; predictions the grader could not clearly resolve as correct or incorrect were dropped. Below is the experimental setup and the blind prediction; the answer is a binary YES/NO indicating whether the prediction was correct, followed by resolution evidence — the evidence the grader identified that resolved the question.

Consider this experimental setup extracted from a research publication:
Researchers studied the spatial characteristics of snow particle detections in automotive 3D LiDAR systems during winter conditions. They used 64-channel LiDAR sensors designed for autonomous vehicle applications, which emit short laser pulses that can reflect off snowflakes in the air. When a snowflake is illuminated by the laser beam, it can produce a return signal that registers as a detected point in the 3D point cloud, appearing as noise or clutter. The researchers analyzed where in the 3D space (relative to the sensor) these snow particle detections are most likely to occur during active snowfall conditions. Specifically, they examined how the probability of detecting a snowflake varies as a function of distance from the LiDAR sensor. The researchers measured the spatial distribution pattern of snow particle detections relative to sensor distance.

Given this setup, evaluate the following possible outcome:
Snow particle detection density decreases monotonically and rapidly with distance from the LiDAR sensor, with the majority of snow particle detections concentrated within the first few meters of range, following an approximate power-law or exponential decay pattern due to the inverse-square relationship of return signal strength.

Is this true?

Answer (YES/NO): NO